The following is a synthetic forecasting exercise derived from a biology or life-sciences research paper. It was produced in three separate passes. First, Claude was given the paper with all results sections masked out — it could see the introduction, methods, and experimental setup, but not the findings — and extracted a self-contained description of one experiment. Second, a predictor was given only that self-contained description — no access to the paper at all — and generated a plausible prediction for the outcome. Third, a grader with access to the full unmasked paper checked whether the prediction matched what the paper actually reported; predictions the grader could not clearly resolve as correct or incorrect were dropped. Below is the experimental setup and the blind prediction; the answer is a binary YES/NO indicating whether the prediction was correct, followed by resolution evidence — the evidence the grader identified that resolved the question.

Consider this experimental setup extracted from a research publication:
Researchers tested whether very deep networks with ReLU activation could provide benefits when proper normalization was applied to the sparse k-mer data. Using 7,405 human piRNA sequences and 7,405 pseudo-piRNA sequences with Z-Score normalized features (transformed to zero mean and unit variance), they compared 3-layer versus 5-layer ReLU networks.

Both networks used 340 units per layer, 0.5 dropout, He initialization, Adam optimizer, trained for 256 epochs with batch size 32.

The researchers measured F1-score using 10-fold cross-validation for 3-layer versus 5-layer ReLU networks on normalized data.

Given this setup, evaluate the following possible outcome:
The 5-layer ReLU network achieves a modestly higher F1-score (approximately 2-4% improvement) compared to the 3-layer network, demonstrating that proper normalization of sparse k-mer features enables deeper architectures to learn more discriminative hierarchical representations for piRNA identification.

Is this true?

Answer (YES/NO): NO